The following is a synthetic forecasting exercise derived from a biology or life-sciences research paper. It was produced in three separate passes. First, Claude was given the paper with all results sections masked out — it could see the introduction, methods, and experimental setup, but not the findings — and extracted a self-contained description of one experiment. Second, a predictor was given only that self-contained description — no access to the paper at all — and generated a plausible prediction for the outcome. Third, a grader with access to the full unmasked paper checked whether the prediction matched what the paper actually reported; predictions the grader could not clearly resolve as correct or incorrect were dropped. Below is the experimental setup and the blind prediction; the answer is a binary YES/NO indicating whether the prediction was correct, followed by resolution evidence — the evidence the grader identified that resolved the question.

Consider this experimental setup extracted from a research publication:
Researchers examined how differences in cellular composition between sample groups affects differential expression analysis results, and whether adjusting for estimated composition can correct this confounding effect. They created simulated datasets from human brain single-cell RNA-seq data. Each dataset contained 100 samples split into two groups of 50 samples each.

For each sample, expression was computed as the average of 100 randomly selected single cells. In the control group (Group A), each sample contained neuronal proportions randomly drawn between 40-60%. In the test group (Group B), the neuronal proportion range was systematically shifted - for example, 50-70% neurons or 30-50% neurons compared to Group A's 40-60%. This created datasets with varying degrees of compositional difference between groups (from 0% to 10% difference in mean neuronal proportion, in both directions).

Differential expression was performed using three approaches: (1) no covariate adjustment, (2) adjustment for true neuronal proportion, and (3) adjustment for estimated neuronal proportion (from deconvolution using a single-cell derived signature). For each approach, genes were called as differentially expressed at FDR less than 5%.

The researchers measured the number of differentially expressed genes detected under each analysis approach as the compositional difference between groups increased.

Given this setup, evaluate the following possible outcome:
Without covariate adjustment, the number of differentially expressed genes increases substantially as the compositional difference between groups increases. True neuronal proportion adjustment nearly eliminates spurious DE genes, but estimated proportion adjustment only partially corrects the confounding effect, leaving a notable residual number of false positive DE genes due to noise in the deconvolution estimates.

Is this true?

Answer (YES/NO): NO